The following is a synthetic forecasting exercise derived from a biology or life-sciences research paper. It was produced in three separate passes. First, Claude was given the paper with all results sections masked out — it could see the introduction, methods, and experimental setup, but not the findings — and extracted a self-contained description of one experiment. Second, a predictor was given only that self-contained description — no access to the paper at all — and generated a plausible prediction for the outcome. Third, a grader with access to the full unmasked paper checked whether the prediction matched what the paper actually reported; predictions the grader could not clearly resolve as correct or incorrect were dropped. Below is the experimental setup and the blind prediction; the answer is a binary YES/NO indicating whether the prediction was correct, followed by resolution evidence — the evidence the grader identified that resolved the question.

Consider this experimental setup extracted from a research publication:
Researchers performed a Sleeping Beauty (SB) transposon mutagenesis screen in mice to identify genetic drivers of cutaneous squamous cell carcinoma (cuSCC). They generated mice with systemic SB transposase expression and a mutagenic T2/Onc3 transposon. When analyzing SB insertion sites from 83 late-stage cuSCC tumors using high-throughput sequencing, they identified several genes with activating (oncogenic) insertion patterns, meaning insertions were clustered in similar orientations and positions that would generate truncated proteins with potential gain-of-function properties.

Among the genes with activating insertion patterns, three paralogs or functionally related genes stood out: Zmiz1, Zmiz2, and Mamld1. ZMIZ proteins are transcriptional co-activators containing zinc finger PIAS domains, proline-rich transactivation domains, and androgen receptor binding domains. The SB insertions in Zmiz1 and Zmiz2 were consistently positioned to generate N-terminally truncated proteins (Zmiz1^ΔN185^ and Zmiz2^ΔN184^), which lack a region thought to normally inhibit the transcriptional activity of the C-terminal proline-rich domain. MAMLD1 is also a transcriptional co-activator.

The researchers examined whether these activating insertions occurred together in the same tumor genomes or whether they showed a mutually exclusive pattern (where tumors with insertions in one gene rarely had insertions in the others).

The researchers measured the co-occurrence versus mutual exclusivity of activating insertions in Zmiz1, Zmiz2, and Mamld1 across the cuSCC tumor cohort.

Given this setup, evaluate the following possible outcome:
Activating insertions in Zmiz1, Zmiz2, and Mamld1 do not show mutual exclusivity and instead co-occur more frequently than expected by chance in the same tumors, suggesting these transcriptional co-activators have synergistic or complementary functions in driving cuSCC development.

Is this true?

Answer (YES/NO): NO